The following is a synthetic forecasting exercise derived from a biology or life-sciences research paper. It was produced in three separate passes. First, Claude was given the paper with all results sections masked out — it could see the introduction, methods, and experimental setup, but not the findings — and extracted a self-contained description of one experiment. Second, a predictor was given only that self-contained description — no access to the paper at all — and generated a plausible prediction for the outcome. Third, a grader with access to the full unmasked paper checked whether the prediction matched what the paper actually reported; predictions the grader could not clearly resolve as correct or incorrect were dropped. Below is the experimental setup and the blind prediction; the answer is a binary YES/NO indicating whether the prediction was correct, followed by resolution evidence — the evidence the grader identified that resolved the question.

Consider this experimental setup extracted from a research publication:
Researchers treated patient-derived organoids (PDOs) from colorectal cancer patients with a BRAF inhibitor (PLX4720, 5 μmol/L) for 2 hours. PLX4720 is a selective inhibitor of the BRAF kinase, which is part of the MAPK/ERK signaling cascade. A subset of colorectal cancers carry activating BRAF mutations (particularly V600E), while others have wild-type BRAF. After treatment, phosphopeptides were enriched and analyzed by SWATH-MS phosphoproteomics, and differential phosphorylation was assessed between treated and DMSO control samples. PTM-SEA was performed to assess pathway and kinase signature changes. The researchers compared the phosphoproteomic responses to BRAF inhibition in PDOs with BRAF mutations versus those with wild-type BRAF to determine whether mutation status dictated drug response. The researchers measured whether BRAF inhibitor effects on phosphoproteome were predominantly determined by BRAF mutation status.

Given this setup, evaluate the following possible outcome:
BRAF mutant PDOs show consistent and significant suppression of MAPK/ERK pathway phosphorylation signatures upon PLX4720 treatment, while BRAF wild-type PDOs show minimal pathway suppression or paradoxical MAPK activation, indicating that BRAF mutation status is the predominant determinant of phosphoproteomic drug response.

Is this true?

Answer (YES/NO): NO